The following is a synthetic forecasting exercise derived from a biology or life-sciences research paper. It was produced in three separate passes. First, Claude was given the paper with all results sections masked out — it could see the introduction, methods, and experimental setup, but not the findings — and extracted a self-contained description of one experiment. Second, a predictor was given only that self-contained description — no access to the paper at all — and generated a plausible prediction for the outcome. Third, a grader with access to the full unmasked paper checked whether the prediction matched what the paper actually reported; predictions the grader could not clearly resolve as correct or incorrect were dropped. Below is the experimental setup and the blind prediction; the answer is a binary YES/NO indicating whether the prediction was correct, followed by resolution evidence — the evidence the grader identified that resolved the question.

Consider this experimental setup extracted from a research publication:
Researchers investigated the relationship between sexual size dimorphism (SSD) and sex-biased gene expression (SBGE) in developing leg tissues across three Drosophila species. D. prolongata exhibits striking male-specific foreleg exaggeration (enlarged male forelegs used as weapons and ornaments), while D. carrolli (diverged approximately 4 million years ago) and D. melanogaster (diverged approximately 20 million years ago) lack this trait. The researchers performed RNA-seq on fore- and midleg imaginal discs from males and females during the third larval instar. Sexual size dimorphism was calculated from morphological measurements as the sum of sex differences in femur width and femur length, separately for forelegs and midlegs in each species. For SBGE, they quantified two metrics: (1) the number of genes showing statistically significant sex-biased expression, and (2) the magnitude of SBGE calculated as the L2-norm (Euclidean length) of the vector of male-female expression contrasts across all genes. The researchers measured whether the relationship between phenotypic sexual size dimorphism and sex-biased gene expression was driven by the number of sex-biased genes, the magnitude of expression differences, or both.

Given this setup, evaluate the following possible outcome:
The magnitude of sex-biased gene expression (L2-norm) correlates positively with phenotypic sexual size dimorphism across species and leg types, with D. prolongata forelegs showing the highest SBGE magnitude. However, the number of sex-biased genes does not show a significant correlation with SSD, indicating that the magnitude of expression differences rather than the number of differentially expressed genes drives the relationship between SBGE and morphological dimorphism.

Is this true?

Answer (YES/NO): NO